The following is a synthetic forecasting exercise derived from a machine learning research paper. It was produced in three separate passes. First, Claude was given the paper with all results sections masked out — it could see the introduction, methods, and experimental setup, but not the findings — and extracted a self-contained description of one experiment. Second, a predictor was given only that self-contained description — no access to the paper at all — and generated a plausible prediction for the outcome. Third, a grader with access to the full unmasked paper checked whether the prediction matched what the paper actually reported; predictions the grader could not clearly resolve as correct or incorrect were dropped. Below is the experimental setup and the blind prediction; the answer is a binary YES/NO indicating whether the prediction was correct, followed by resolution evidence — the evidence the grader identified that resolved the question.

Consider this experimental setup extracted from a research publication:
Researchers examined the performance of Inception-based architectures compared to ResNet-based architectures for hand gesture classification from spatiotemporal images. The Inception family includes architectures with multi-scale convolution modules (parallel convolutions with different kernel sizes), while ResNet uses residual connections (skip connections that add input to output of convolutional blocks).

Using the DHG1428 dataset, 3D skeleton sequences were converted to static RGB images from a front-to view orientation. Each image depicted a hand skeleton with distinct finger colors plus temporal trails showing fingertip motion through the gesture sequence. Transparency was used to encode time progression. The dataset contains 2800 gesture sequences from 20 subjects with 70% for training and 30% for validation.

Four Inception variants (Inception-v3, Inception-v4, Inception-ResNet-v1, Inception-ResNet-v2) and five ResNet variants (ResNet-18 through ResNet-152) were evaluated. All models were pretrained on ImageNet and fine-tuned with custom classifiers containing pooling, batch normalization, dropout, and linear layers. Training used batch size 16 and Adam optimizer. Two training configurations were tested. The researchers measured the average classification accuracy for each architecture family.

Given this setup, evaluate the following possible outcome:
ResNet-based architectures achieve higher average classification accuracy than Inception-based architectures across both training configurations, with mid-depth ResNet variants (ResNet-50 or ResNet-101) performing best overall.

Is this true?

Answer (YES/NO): YES